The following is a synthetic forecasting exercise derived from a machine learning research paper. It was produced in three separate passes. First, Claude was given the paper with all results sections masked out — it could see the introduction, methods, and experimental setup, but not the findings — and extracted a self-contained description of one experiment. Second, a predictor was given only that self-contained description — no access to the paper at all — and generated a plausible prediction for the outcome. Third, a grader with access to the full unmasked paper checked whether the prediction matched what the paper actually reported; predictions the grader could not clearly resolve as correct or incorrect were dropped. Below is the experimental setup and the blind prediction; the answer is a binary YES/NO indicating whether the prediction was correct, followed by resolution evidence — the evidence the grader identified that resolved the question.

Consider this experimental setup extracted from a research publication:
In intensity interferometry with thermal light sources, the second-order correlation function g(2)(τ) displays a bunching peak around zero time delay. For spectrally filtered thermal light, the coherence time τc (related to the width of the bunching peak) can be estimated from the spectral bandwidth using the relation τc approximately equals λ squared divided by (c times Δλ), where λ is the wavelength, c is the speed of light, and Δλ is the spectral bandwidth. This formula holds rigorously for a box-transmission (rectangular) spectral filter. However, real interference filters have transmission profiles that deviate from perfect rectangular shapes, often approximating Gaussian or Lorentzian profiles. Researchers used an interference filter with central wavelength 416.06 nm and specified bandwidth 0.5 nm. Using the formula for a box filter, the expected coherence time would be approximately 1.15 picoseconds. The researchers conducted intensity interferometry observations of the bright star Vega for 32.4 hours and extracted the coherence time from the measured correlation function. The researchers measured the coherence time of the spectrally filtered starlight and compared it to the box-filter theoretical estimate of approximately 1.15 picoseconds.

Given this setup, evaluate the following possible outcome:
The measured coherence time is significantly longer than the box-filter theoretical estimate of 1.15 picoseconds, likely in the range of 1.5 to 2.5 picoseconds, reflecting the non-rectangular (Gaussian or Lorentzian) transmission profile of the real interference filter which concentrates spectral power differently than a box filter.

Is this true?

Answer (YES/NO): NO